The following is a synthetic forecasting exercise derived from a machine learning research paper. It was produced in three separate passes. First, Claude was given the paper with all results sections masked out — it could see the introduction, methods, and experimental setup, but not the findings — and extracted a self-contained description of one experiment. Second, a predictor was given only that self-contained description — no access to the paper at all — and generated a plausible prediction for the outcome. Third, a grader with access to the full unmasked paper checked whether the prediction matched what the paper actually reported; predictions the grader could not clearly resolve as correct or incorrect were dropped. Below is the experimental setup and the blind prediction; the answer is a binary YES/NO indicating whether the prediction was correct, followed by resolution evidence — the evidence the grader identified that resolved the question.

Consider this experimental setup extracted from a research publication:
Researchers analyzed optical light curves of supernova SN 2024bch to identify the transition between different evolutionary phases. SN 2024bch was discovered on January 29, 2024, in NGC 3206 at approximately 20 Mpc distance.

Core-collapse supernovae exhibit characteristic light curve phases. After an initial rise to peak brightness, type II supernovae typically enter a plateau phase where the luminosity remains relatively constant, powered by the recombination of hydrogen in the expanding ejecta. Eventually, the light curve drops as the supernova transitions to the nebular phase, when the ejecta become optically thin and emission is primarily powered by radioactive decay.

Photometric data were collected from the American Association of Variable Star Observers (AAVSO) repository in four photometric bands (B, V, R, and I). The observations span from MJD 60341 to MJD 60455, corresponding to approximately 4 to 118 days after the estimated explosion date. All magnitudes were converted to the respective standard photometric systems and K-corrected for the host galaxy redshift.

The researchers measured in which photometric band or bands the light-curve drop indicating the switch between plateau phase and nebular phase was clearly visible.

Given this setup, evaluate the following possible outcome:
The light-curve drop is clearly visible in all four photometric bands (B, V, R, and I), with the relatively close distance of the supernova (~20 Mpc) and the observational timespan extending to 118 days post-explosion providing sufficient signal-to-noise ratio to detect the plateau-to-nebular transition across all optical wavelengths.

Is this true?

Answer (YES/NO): NO